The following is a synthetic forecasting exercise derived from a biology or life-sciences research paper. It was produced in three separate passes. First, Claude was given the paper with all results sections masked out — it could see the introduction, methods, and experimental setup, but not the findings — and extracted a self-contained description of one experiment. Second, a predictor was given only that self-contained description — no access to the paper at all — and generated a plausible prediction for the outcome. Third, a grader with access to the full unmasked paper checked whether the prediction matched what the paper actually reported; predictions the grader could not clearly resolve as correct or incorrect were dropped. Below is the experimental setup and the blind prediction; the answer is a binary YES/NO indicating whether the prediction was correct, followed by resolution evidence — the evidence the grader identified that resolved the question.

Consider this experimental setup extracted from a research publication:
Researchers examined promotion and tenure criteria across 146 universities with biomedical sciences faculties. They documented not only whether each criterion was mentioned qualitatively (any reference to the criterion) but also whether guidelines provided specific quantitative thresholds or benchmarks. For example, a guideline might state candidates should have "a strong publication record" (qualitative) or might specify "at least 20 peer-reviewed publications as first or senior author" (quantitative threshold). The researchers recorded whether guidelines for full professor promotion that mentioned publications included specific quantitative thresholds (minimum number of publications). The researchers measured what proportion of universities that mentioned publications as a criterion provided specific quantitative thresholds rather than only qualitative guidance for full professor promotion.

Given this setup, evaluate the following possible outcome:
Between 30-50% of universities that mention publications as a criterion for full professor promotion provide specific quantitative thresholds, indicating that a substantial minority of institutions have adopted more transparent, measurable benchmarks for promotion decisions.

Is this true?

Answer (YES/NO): YES